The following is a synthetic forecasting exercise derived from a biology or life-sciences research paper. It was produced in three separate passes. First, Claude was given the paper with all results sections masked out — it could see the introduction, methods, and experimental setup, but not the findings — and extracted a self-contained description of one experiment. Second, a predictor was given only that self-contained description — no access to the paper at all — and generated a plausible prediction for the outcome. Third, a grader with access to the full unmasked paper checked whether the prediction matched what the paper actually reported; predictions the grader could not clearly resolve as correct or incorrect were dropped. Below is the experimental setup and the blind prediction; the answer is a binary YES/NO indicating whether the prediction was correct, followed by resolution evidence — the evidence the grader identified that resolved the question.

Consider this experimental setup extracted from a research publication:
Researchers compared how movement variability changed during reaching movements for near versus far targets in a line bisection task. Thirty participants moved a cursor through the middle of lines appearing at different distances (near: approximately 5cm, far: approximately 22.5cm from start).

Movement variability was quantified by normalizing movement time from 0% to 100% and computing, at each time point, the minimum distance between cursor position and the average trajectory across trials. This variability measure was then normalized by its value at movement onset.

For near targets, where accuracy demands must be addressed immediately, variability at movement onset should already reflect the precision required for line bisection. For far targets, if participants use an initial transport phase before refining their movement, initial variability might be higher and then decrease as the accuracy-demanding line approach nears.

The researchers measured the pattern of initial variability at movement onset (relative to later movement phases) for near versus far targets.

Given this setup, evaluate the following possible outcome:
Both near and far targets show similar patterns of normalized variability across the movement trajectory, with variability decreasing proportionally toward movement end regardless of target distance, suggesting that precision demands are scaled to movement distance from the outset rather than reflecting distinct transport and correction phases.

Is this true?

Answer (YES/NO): NO